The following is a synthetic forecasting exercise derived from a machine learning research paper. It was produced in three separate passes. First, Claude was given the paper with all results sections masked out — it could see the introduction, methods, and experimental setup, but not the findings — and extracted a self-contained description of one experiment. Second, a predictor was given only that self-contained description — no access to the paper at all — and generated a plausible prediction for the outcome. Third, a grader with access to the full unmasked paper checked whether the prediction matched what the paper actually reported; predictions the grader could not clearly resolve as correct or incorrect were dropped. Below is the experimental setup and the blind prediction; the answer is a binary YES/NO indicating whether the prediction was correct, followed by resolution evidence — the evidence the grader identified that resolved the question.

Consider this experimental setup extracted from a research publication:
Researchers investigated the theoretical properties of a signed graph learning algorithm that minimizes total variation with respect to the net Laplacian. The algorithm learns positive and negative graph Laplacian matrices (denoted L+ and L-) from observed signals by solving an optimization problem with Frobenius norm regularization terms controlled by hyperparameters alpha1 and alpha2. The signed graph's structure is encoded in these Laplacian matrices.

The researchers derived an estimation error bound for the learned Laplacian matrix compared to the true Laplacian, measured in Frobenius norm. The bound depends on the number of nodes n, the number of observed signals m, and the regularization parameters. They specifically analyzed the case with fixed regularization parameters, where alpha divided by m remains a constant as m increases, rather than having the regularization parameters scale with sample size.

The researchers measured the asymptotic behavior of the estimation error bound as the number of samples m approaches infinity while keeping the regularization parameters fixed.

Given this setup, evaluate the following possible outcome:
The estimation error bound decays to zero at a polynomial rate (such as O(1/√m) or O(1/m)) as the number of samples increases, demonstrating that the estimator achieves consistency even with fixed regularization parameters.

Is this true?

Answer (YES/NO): NO